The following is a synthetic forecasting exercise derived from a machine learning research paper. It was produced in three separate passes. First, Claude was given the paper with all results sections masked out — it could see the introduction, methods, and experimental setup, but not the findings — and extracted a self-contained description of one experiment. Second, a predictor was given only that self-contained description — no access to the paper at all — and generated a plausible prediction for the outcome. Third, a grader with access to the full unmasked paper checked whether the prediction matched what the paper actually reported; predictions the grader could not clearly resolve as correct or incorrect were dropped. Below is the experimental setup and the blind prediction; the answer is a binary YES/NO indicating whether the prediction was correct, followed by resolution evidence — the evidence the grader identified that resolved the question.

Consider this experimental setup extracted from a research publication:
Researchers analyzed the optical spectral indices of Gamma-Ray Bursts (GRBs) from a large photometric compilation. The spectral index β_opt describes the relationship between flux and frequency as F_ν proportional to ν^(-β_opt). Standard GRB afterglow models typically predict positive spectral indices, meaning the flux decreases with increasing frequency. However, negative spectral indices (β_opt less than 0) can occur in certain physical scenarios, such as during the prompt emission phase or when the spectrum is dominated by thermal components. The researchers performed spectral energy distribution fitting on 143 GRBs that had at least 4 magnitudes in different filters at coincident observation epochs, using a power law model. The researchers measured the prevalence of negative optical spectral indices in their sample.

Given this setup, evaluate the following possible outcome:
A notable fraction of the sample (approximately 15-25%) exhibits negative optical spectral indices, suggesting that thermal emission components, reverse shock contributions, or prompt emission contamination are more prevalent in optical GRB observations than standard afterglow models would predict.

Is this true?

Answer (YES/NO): NO